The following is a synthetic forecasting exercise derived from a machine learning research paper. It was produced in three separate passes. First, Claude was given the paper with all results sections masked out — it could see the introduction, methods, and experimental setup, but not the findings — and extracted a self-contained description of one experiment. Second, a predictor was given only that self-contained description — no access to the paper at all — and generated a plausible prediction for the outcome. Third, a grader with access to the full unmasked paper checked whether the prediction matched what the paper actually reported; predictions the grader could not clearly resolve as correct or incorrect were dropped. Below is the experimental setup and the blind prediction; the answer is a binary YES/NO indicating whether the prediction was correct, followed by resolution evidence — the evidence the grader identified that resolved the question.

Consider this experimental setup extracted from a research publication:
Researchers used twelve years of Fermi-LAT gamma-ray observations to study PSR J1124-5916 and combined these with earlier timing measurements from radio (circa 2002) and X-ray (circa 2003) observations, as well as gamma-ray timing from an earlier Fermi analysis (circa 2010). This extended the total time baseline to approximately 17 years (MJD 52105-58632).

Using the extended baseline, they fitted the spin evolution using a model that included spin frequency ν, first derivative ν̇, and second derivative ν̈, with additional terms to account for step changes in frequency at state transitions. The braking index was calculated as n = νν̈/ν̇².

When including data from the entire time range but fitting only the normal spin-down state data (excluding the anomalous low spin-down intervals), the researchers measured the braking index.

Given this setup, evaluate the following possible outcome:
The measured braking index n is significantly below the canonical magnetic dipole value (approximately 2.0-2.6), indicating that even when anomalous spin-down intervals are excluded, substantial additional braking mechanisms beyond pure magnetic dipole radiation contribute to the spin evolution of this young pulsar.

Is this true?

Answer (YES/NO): NO